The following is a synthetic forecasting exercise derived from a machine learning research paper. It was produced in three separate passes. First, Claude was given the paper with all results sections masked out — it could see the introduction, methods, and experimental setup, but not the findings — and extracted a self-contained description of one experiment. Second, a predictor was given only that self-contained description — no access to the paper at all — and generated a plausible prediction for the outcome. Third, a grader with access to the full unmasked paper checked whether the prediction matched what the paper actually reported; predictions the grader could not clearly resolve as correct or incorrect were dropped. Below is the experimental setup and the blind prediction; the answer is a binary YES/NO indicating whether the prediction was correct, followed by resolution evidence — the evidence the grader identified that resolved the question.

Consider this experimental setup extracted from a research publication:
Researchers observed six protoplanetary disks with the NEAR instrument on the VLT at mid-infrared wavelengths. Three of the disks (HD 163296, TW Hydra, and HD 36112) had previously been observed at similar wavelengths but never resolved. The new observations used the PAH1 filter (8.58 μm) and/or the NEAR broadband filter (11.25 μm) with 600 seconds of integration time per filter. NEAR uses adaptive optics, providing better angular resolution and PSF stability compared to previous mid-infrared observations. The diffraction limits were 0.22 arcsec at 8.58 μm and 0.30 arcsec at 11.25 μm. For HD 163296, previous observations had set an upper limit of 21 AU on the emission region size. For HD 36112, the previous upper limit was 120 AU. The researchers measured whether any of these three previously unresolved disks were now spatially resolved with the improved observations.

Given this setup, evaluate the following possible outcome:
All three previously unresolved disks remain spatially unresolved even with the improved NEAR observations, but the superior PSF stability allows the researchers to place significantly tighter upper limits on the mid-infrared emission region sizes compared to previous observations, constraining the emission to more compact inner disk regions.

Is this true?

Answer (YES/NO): NO